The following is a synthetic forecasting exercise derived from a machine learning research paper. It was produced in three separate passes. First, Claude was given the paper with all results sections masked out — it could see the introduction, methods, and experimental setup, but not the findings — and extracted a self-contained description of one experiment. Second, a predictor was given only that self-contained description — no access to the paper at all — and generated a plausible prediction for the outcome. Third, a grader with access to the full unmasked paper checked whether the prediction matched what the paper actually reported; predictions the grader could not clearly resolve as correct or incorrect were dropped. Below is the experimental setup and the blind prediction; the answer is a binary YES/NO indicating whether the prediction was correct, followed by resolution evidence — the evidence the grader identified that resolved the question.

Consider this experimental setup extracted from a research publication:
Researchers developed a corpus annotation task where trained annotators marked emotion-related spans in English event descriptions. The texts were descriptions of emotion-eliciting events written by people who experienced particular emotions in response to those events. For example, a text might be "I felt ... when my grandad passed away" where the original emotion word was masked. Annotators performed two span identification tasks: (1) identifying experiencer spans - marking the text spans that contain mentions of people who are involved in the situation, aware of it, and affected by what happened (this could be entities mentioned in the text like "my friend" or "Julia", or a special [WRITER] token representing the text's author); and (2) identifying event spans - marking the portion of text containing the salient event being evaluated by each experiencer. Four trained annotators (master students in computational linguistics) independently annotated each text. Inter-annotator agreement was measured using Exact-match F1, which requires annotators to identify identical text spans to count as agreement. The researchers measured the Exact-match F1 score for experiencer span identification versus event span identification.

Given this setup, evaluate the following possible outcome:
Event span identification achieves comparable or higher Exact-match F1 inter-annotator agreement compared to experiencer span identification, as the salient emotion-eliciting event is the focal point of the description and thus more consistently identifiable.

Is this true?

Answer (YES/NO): NO